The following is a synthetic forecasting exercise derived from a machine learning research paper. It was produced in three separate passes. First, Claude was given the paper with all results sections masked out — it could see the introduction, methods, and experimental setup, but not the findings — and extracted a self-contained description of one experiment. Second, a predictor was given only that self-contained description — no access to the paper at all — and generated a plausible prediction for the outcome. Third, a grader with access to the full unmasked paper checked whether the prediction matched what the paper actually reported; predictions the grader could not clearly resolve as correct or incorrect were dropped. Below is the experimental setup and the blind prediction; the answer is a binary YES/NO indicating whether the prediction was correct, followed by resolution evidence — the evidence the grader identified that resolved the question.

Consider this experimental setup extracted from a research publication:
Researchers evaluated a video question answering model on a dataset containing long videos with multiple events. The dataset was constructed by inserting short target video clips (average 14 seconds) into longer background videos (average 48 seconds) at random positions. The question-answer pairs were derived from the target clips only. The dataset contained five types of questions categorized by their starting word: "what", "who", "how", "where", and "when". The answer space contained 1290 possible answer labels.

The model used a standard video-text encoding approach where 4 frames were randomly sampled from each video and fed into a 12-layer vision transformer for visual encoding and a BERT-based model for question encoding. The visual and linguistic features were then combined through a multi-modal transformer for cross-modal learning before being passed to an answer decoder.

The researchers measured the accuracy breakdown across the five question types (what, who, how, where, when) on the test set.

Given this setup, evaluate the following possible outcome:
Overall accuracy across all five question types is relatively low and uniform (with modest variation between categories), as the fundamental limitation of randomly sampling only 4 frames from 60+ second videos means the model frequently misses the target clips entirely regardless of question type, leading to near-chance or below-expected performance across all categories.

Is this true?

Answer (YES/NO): NO